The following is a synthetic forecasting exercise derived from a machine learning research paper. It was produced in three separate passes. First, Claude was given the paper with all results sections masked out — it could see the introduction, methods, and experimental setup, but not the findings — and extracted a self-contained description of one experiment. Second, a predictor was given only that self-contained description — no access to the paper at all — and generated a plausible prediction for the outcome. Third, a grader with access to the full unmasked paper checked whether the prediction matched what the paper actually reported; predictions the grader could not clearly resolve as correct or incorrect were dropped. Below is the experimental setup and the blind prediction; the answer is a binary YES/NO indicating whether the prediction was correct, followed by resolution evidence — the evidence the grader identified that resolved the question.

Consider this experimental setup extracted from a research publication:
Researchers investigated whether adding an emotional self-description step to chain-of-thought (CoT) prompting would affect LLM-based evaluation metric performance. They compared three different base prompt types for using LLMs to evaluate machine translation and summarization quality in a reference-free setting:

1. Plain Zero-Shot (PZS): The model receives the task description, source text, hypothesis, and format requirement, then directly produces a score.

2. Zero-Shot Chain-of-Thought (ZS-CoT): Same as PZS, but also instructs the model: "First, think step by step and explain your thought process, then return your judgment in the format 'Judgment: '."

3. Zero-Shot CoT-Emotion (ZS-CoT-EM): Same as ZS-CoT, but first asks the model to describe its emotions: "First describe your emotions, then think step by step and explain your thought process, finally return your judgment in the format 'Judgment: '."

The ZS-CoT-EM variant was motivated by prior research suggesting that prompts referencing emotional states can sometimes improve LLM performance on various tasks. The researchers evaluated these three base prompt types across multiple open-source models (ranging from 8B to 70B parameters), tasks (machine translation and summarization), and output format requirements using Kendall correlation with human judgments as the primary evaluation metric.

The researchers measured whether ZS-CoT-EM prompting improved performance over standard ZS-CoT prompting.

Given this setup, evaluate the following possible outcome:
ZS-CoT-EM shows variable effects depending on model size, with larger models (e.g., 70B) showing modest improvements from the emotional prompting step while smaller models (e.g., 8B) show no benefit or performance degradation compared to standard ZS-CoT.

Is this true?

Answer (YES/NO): NO